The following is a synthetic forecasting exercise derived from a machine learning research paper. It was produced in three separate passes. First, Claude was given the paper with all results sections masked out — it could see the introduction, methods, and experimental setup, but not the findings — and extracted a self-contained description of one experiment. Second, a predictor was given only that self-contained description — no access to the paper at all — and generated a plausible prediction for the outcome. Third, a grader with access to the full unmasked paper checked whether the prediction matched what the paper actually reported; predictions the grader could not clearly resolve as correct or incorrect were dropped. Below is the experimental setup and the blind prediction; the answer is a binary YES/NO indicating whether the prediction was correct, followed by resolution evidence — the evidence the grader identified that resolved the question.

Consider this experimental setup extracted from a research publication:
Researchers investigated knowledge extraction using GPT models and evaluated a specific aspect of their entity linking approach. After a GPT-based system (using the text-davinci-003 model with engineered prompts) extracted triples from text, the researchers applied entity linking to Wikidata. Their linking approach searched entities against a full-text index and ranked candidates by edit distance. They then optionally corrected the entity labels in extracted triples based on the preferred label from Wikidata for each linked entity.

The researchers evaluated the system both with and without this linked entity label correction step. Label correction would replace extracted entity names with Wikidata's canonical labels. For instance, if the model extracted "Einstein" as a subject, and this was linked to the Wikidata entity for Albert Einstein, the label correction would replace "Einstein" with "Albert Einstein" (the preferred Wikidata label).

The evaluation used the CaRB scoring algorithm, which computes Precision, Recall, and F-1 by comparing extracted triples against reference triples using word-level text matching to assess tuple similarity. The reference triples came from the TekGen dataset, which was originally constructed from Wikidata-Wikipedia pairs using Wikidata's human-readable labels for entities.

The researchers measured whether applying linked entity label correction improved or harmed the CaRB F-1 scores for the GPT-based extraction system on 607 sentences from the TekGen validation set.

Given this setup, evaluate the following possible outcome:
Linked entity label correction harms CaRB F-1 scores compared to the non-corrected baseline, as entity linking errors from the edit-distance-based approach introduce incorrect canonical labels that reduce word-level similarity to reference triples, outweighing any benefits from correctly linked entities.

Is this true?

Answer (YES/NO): NO